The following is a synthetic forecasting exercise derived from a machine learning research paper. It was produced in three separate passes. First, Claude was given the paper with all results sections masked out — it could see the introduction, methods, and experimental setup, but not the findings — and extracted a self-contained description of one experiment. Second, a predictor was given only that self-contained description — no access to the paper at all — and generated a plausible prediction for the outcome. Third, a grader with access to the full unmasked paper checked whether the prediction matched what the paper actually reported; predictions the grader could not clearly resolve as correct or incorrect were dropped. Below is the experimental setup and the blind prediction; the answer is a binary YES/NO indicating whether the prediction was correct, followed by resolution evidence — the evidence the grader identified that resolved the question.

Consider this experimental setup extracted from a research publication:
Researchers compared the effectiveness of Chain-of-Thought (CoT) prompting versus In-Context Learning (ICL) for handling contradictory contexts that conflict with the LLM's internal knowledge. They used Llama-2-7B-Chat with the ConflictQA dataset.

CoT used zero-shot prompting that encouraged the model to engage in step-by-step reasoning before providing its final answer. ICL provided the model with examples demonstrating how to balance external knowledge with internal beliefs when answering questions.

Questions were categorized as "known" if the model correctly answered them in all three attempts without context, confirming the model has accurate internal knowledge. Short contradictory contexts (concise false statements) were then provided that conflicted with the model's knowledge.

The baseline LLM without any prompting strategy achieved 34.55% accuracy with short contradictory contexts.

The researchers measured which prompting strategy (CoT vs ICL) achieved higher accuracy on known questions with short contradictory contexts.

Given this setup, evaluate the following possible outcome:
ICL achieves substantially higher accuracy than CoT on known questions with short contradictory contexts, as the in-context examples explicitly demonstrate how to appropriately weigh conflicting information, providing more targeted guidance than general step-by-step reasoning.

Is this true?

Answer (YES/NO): NO